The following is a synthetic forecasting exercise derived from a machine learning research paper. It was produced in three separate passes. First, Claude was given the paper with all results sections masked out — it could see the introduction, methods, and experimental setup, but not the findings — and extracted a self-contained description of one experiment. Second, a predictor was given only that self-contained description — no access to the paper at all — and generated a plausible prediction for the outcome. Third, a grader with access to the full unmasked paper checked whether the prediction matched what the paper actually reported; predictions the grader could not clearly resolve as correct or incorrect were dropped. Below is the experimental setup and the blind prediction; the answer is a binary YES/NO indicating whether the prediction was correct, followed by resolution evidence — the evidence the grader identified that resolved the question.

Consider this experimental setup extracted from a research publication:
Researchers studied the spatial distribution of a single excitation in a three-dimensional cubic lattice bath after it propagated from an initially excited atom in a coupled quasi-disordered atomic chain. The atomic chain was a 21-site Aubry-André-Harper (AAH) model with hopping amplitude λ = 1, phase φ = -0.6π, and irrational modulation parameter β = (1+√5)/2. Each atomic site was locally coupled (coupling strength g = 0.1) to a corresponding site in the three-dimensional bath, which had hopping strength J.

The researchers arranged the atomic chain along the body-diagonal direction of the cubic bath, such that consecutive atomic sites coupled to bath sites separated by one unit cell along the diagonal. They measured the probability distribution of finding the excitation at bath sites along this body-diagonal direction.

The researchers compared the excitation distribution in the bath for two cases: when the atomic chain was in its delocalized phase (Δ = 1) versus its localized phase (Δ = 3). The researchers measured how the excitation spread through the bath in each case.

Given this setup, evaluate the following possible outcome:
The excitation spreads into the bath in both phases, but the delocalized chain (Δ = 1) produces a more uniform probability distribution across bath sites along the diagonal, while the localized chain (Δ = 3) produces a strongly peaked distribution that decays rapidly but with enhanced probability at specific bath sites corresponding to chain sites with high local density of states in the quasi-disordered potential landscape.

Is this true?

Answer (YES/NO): NO